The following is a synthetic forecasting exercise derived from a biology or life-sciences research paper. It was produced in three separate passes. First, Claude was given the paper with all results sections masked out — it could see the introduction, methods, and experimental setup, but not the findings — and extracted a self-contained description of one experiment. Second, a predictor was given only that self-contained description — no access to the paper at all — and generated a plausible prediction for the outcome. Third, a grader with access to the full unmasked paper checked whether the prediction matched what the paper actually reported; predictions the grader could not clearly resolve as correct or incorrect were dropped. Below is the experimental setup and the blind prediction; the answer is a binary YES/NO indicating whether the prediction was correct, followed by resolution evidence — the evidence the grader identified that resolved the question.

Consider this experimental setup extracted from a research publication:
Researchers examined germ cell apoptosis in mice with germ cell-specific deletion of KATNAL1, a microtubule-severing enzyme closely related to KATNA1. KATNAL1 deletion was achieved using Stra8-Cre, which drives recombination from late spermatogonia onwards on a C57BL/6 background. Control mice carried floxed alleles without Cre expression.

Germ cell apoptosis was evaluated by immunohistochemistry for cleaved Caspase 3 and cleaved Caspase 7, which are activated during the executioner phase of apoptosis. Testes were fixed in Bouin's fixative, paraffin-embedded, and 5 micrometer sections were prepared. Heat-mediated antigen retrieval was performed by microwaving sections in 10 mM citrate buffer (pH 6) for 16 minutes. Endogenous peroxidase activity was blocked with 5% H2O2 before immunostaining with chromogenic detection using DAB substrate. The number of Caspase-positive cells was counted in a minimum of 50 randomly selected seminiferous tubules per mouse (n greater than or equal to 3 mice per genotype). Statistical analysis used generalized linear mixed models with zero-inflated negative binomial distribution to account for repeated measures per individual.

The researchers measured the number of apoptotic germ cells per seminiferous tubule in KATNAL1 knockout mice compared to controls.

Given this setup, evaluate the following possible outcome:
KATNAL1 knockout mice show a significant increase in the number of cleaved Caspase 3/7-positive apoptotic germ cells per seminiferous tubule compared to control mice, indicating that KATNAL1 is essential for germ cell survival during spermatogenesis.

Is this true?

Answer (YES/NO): NO